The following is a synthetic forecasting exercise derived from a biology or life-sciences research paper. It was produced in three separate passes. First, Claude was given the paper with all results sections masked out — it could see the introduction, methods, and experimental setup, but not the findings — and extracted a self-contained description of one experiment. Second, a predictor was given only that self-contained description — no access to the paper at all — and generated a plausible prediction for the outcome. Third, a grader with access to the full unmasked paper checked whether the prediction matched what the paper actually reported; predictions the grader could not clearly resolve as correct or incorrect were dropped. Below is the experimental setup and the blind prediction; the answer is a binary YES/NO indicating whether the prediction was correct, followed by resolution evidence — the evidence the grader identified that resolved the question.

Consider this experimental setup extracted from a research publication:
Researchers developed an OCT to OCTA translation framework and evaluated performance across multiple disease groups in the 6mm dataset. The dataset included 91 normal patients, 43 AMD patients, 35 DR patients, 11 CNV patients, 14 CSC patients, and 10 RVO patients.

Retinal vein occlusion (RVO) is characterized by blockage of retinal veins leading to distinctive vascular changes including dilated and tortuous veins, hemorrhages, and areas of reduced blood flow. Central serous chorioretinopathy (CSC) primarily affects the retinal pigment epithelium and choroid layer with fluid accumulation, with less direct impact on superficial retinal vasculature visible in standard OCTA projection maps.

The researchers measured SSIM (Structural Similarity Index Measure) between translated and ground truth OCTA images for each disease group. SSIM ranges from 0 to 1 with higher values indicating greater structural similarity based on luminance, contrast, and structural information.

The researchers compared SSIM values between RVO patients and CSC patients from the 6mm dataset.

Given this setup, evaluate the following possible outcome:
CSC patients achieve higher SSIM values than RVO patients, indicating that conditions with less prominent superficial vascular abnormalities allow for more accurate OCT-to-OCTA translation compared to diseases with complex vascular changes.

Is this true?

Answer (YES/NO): YES